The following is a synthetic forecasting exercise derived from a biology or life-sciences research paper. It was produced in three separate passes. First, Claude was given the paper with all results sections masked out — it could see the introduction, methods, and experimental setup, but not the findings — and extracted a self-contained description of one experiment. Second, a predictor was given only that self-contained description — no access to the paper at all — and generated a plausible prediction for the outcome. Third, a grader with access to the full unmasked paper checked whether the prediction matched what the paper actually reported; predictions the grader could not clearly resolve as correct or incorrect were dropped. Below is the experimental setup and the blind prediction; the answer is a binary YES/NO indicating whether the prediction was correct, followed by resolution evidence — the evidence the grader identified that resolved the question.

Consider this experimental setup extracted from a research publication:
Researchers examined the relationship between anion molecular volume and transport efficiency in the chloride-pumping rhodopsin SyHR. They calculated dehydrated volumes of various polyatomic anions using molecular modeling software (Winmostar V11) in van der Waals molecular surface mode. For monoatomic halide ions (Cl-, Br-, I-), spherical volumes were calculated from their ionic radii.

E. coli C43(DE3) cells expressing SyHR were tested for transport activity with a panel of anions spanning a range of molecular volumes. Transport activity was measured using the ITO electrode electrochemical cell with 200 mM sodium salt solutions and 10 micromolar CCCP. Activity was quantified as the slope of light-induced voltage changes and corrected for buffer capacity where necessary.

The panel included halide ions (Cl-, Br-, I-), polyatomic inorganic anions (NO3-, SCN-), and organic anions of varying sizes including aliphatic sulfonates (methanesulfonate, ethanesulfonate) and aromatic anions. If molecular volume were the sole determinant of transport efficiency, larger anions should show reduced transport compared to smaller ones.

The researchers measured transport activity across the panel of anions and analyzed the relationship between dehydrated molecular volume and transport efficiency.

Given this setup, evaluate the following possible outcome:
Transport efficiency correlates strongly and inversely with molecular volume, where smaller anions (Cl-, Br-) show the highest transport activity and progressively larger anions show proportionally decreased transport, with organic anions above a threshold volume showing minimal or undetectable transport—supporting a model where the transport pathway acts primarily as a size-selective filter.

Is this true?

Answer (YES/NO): NO